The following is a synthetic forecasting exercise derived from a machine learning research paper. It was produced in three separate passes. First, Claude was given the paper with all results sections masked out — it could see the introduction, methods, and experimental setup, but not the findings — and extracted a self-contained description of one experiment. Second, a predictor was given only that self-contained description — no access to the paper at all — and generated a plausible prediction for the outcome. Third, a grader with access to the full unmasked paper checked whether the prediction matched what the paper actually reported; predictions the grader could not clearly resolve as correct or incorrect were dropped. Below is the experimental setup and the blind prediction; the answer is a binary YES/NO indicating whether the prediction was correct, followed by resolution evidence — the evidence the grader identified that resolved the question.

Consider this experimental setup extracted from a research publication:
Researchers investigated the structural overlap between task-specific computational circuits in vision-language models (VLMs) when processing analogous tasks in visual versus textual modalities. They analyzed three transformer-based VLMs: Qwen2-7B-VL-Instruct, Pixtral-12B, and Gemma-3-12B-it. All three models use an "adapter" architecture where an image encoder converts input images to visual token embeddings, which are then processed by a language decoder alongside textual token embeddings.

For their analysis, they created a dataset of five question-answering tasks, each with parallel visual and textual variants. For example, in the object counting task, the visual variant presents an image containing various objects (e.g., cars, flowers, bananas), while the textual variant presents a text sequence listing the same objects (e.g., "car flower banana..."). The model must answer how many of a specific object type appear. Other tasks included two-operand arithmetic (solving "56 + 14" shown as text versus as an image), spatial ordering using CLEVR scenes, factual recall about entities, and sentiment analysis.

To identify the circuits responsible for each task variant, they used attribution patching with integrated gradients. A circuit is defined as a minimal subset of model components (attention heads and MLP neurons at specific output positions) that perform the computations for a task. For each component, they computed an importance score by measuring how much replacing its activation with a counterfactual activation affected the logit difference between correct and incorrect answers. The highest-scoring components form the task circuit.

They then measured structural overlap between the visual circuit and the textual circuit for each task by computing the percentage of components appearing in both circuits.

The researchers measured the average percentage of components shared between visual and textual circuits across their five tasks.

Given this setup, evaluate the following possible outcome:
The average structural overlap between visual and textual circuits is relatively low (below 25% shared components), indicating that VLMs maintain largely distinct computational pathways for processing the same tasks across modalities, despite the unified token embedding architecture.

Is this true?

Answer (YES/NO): YES